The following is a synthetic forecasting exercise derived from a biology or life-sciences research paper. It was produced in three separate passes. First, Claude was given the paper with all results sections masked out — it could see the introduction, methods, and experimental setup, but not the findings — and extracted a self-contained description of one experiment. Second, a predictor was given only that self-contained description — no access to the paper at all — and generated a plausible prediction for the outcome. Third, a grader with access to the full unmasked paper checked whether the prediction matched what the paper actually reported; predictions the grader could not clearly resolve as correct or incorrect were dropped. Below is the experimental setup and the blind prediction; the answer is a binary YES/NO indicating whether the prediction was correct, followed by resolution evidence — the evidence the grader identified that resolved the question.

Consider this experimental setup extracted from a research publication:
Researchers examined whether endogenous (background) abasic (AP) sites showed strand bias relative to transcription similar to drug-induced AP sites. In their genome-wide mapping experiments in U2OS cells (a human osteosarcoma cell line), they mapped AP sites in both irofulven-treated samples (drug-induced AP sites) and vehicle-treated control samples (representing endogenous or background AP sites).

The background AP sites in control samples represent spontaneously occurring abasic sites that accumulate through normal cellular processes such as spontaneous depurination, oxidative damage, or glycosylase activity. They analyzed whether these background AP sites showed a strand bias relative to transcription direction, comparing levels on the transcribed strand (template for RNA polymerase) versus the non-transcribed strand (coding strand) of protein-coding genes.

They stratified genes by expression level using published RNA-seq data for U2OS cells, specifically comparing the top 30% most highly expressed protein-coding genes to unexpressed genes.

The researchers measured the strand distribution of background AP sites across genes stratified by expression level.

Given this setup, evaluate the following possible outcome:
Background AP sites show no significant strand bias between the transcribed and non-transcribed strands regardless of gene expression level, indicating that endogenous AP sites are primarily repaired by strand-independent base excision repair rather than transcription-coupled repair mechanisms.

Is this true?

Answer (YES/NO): NO